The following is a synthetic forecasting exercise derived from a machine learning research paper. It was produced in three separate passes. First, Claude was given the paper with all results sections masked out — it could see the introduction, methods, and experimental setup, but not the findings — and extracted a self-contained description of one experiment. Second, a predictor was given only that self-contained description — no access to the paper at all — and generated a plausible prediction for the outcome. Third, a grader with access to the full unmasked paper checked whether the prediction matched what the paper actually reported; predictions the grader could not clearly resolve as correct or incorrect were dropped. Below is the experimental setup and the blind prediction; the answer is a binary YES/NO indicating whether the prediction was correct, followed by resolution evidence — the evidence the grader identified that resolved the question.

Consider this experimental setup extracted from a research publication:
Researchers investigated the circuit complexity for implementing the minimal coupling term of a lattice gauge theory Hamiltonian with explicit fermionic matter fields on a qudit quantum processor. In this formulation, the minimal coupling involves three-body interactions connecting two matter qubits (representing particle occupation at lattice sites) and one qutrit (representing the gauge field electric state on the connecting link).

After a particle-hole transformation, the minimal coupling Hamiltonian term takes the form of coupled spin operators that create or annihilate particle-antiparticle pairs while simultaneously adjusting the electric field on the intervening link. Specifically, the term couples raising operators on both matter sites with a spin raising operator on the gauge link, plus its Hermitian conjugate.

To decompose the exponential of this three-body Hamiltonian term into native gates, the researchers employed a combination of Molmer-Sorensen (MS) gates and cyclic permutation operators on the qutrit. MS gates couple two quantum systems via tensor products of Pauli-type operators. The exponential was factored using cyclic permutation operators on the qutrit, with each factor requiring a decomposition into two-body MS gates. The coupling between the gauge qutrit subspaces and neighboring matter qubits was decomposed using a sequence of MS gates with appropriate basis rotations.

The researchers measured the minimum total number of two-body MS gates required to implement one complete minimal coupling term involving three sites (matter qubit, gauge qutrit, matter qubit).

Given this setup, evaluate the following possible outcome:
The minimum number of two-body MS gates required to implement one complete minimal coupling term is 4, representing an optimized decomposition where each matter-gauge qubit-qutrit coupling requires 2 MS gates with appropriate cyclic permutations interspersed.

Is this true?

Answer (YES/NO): NO